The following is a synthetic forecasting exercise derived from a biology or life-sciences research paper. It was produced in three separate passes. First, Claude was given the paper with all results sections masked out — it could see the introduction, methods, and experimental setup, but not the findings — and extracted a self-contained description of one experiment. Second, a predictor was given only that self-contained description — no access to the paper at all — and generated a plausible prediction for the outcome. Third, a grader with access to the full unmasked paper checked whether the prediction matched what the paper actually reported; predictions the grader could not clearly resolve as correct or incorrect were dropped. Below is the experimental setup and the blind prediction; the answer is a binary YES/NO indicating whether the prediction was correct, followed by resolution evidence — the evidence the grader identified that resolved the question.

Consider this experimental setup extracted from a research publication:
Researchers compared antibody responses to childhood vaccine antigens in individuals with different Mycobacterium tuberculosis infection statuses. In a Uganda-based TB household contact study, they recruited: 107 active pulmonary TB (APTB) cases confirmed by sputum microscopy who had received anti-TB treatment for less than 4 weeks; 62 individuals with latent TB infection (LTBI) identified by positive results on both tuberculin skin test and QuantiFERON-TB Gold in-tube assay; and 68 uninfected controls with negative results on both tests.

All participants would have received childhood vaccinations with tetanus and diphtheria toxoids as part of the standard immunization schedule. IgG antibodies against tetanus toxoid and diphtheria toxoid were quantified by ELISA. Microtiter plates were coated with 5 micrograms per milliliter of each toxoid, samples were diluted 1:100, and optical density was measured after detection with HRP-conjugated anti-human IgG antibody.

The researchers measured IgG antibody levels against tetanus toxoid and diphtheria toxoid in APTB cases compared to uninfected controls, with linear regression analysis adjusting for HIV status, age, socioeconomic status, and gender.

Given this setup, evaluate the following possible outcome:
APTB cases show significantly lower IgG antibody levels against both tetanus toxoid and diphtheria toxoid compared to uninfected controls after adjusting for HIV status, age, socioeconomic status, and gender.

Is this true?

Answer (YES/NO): NO